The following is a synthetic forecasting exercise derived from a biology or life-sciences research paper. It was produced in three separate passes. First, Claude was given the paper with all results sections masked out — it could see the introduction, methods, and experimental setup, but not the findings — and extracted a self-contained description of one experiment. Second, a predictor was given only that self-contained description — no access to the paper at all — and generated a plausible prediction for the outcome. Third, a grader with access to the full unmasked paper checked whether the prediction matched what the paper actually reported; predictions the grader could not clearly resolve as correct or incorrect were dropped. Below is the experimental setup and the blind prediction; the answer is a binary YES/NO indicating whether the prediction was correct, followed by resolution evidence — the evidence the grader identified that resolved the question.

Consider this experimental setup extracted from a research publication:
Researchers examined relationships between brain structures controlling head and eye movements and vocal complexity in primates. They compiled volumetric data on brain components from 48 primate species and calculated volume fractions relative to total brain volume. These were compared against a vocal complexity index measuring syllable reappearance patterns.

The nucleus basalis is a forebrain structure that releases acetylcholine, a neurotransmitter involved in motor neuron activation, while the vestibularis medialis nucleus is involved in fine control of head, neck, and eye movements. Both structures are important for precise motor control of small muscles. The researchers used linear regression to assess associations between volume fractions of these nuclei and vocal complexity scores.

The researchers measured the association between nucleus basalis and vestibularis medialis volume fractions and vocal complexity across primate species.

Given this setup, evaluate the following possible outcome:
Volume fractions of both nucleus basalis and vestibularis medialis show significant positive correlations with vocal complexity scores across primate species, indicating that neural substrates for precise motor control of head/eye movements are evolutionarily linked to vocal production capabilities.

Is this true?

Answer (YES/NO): NO